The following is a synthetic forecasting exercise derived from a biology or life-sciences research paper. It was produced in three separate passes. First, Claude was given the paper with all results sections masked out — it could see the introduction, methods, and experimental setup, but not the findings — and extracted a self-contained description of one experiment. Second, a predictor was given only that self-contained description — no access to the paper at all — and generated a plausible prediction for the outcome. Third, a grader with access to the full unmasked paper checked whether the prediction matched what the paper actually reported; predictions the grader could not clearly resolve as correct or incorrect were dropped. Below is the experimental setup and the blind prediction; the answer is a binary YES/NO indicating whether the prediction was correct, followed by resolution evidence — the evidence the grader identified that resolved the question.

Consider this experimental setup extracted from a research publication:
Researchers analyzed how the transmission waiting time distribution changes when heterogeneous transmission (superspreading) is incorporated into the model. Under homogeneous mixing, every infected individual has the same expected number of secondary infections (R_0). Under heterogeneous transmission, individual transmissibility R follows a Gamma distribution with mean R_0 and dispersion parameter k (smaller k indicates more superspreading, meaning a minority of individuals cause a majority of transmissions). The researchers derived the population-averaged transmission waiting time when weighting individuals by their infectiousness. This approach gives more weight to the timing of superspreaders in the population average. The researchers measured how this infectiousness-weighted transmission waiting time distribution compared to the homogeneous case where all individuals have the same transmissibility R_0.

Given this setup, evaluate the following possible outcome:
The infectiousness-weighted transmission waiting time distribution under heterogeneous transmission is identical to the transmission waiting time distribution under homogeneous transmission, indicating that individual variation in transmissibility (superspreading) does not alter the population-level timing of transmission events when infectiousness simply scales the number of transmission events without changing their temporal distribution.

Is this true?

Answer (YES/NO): NO